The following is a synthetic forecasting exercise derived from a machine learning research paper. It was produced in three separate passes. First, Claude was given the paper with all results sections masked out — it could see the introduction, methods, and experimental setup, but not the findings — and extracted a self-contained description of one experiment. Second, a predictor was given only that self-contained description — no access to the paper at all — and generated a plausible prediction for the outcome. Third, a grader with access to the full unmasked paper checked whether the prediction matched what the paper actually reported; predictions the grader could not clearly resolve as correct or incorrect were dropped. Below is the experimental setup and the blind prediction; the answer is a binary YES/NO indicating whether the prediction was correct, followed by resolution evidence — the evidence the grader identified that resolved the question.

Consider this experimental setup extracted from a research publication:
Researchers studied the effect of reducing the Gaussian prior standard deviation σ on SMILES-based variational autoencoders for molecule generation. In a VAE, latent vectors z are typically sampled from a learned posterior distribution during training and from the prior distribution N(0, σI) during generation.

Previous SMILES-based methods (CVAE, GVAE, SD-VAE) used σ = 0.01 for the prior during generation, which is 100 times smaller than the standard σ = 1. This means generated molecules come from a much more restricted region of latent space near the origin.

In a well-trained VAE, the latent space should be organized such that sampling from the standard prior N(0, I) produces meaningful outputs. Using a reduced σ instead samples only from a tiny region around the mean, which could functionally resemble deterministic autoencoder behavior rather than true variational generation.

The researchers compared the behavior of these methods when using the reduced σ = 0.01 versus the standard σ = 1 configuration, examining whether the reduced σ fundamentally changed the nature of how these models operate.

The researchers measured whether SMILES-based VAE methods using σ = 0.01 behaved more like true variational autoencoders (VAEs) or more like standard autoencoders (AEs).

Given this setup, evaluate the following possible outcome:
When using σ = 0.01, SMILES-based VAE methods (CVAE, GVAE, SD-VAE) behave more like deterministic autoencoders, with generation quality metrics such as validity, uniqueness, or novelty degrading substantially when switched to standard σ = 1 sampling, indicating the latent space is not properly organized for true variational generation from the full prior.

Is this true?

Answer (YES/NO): YES